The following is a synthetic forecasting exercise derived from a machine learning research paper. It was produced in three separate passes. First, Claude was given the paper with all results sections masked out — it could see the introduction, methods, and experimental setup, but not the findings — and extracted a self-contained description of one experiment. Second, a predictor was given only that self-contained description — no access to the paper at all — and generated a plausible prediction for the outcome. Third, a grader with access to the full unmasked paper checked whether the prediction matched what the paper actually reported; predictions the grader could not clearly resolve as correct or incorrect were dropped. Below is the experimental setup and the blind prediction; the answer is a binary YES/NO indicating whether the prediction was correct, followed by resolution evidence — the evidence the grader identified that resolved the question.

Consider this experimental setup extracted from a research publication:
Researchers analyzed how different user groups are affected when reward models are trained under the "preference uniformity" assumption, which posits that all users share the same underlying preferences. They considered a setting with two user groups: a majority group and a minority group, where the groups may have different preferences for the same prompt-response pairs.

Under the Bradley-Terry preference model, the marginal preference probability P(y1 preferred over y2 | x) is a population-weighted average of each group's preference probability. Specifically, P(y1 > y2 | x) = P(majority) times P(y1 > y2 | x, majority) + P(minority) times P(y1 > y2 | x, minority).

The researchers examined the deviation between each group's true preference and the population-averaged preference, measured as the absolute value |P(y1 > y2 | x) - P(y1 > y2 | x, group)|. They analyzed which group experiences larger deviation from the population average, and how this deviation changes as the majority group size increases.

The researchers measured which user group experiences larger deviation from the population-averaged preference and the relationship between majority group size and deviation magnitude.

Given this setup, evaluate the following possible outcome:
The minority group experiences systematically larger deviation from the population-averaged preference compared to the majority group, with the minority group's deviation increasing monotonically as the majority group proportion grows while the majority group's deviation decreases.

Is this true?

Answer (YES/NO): NO